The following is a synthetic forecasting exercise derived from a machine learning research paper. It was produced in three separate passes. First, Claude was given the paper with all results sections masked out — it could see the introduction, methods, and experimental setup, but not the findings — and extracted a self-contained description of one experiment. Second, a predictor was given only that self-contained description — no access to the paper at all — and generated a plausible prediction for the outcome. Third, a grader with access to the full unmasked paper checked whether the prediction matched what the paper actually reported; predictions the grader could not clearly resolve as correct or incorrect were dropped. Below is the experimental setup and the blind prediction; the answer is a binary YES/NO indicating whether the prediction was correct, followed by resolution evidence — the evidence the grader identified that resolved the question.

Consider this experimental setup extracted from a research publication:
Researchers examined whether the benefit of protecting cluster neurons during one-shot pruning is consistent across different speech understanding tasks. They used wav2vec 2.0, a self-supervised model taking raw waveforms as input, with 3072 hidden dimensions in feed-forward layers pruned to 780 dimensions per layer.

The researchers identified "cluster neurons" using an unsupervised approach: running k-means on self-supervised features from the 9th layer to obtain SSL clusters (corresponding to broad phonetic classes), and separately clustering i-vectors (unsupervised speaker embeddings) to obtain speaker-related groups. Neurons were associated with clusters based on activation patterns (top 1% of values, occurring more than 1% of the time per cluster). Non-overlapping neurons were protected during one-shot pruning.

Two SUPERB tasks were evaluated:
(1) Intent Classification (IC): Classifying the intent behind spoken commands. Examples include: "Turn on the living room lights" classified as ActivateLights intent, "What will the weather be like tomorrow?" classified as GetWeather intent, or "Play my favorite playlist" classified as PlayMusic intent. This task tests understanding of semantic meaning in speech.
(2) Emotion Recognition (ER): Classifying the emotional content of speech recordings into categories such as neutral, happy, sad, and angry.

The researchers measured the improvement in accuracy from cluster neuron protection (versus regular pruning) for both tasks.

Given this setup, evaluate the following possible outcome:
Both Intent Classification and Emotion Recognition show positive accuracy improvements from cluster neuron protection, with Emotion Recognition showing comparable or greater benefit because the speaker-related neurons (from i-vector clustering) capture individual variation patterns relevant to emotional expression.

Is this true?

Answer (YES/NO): NO